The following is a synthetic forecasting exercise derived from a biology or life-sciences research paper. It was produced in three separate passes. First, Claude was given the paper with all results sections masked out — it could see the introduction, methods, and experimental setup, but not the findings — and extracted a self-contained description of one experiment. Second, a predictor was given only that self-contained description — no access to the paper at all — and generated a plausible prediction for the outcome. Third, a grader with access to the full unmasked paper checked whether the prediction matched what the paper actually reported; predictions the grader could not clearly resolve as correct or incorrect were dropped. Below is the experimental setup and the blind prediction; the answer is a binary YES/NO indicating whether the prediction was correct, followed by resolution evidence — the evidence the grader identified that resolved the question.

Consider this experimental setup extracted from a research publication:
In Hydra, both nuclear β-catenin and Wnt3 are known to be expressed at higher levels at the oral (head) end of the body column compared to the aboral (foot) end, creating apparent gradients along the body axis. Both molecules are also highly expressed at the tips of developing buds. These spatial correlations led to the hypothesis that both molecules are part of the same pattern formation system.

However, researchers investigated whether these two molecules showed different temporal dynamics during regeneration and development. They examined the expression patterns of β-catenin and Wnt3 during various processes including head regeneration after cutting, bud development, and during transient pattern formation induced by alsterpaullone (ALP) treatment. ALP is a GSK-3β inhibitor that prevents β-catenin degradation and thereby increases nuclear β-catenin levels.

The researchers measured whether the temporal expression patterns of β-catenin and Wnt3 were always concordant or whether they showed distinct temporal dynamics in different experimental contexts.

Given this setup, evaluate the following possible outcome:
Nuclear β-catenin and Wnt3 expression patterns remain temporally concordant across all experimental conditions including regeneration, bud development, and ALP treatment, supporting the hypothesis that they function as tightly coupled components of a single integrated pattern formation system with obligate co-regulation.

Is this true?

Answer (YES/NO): NO